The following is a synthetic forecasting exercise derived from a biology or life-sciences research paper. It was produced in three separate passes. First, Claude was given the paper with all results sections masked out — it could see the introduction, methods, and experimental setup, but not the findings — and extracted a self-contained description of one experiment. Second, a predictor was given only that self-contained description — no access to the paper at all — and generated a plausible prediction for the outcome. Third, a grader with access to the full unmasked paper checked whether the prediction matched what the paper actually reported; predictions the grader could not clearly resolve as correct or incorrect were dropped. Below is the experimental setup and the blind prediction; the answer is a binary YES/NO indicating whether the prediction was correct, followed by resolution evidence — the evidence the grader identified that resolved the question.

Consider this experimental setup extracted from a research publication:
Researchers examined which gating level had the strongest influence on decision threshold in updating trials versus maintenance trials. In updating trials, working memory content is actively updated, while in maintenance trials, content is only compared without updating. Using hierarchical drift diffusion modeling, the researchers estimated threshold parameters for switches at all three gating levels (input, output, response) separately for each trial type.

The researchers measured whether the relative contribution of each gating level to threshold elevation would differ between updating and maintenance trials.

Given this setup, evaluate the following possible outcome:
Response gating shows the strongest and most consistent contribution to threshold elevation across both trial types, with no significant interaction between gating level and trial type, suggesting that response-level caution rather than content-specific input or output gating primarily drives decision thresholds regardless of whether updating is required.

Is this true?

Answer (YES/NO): NO